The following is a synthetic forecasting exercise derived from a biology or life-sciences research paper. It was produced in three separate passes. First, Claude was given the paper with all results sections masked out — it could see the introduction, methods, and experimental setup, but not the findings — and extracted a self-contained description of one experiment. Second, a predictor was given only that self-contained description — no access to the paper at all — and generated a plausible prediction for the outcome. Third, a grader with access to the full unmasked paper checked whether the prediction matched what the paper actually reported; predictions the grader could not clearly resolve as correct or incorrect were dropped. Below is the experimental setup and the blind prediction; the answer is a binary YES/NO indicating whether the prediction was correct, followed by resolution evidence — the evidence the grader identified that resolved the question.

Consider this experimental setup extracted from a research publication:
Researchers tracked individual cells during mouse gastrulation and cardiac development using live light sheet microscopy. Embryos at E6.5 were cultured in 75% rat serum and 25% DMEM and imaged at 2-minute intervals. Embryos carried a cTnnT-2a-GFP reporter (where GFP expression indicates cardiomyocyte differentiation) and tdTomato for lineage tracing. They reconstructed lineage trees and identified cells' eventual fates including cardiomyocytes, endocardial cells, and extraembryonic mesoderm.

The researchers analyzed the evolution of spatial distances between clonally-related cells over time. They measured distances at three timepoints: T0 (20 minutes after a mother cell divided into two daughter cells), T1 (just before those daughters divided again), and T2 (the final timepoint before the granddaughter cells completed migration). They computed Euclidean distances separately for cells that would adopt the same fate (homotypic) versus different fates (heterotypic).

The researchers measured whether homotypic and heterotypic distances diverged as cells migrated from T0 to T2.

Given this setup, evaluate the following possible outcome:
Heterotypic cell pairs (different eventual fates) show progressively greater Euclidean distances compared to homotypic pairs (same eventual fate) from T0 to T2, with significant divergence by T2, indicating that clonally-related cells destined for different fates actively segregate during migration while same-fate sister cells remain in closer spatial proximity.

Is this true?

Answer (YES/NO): YES